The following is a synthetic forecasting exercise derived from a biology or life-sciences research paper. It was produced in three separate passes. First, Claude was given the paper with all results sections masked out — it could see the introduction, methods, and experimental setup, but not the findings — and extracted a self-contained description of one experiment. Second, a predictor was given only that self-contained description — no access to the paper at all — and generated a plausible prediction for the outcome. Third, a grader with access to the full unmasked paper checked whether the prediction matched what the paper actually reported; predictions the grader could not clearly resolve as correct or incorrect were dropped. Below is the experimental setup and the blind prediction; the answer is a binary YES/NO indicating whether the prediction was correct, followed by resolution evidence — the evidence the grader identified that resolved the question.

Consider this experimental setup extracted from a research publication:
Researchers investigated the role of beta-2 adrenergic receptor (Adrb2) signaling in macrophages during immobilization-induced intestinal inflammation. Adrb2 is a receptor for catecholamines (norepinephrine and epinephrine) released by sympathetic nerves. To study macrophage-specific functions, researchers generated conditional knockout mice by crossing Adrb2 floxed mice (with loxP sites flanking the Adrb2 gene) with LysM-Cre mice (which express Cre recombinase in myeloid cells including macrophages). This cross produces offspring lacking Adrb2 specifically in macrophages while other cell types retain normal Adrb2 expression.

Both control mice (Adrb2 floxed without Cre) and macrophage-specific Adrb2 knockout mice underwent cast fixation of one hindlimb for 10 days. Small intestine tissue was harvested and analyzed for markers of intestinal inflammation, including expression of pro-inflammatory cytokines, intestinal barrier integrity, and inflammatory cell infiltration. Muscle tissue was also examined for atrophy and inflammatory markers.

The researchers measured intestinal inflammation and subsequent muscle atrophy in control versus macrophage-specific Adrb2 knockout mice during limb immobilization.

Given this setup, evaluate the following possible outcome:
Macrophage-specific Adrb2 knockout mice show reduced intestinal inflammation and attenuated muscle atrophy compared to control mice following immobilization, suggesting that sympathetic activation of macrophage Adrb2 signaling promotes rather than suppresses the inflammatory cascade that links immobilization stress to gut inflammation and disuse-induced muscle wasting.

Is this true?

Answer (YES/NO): NO